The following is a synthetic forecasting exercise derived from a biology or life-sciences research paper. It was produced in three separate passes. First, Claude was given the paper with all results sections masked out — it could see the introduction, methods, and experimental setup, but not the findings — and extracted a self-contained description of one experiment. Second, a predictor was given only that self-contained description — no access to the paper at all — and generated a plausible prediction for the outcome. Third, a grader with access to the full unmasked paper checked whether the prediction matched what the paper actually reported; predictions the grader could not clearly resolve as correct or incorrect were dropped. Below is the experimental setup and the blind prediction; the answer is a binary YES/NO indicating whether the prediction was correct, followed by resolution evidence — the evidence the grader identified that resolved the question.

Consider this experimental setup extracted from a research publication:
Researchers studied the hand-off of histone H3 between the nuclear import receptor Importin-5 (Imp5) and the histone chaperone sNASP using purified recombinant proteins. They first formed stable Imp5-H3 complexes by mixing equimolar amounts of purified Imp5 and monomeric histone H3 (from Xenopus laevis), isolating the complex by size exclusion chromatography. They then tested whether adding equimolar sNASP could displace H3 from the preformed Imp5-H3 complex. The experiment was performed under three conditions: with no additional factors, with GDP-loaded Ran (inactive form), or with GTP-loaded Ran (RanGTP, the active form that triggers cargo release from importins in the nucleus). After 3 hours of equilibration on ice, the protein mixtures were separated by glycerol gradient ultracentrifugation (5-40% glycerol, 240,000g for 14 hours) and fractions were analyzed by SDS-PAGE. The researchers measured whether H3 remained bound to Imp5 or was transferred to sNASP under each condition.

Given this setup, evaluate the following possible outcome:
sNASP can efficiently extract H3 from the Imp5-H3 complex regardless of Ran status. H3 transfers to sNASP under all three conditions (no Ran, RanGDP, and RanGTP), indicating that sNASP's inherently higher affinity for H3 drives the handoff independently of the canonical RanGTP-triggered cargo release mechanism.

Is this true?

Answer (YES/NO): NO